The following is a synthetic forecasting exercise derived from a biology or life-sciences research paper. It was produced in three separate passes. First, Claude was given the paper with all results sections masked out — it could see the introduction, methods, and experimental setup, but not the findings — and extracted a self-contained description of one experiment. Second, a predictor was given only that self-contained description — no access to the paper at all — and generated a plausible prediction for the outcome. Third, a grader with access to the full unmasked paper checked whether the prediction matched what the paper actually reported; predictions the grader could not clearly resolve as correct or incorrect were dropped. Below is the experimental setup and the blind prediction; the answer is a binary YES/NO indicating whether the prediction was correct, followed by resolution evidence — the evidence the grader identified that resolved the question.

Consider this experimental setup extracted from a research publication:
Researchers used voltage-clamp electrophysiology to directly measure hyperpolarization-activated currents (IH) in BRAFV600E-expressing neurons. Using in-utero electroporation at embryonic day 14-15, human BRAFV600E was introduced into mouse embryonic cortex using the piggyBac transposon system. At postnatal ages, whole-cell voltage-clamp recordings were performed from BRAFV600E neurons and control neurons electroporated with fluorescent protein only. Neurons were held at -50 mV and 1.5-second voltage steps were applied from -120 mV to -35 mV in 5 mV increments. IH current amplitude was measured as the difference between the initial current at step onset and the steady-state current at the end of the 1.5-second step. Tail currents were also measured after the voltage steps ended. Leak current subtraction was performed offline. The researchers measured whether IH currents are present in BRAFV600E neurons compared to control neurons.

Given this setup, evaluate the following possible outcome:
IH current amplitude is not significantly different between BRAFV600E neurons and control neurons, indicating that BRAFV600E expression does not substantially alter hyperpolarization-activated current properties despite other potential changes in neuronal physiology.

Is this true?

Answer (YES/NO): NO